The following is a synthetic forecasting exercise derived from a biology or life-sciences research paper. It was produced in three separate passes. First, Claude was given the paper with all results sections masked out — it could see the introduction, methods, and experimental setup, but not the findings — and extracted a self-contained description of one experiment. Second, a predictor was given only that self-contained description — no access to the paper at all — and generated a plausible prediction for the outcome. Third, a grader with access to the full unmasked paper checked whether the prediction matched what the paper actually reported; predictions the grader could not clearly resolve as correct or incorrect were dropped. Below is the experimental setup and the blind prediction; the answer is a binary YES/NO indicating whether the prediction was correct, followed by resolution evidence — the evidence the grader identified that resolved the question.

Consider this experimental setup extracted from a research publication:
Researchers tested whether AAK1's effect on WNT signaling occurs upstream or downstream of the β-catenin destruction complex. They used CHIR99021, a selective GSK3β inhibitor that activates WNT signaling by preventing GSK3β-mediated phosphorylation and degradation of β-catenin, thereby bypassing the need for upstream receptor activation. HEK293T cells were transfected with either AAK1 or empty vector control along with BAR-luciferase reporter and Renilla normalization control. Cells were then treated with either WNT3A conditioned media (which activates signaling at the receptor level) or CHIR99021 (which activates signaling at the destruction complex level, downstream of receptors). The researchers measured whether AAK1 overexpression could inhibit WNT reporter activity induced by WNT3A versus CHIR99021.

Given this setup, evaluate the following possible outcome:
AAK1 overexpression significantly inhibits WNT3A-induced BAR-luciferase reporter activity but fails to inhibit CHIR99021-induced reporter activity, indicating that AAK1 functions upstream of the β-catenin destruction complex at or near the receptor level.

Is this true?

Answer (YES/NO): YES